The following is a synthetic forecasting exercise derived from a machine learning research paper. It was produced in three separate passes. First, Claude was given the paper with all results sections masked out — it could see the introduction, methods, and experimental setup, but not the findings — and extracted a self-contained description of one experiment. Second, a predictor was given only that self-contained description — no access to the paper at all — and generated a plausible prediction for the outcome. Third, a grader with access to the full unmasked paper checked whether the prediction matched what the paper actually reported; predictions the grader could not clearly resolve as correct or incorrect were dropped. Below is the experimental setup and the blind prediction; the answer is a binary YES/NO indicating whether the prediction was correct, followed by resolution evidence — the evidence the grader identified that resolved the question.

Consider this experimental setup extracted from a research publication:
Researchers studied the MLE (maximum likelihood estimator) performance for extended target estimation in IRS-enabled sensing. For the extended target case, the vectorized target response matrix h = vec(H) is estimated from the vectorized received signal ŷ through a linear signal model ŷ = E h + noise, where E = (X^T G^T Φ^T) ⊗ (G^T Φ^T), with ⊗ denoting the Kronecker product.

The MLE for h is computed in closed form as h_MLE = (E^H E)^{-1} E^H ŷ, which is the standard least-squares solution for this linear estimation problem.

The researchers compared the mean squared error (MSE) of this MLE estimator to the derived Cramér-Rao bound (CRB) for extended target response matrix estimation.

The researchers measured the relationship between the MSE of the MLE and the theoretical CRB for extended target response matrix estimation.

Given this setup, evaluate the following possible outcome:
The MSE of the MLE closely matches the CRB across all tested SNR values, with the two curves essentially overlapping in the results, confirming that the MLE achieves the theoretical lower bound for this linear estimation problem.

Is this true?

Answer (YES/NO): YES